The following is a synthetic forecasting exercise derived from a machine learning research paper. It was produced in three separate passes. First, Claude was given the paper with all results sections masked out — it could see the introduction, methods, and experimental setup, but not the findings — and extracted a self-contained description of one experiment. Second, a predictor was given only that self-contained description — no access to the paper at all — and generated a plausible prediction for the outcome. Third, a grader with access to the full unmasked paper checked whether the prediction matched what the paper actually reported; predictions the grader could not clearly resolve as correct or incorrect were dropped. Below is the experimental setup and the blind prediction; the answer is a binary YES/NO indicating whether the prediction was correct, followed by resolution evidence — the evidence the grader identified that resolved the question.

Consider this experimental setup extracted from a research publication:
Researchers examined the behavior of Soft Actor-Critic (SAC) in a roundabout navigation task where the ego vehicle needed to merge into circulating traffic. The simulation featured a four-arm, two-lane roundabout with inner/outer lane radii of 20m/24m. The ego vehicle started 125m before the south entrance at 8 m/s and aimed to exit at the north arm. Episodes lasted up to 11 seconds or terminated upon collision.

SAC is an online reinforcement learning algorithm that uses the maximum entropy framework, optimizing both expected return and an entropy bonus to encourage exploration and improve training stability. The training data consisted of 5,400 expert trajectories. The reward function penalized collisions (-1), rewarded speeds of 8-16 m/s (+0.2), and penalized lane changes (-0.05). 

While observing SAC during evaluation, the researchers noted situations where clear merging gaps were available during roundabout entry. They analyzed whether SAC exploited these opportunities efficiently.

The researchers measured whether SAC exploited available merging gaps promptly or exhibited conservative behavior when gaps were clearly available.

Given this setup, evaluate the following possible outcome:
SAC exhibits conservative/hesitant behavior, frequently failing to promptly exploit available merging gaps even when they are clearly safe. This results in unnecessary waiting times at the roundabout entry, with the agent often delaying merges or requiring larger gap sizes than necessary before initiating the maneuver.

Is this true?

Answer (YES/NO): YES